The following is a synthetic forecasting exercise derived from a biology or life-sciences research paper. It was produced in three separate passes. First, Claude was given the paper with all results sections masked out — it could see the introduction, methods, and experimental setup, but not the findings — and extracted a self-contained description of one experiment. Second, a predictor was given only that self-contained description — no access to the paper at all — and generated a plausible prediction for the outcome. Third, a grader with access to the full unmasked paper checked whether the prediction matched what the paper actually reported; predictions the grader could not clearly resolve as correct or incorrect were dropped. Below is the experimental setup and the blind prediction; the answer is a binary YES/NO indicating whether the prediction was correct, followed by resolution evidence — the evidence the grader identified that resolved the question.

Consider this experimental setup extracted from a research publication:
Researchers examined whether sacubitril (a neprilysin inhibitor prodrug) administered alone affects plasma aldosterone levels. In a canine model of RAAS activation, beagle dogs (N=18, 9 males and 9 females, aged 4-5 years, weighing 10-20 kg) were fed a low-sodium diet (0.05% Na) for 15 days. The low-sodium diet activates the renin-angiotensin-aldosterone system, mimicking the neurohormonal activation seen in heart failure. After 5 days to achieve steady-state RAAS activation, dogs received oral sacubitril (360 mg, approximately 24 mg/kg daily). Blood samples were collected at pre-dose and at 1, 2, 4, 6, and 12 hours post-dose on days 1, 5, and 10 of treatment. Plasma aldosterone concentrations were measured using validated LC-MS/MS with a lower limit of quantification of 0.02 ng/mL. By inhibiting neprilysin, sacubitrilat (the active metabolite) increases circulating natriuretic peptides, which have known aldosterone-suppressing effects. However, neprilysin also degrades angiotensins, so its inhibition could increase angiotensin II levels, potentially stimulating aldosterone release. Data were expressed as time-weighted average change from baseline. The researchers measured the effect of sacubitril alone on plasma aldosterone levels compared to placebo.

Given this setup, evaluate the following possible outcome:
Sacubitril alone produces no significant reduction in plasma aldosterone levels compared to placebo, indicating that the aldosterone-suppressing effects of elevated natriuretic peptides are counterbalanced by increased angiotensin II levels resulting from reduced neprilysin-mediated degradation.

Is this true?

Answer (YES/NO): YES